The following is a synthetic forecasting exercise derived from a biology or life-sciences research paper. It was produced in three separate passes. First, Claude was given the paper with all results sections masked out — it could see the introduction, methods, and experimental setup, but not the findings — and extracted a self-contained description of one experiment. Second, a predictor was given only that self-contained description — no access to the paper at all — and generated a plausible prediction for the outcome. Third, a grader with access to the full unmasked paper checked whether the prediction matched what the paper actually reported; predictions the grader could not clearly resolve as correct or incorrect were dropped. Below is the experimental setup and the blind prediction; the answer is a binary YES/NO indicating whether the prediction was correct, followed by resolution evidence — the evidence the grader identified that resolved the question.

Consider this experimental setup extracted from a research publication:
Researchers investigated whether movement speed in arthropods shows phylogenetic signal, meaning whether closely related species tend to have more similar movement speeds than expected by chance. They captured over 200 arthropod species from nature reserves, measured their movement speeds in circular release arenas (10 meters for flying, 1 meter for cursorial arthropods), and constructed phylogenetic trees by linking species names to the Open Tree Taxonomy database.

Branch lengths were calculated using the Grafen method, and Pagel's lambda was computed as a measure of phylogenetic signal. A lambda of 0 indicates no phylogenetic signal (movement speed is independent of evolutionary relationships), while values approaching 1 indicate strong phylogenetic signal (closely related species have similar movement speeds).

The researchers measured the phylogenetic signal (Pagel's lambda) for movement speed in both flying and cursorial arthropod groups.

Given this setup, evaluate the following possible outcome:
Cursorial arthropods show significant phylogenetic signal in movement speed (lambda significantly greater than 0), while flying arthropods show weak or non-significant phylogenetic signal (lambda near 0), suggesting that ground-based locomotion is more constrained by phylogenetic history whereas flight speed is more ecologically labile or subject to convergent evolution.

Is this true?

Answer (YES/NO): NO